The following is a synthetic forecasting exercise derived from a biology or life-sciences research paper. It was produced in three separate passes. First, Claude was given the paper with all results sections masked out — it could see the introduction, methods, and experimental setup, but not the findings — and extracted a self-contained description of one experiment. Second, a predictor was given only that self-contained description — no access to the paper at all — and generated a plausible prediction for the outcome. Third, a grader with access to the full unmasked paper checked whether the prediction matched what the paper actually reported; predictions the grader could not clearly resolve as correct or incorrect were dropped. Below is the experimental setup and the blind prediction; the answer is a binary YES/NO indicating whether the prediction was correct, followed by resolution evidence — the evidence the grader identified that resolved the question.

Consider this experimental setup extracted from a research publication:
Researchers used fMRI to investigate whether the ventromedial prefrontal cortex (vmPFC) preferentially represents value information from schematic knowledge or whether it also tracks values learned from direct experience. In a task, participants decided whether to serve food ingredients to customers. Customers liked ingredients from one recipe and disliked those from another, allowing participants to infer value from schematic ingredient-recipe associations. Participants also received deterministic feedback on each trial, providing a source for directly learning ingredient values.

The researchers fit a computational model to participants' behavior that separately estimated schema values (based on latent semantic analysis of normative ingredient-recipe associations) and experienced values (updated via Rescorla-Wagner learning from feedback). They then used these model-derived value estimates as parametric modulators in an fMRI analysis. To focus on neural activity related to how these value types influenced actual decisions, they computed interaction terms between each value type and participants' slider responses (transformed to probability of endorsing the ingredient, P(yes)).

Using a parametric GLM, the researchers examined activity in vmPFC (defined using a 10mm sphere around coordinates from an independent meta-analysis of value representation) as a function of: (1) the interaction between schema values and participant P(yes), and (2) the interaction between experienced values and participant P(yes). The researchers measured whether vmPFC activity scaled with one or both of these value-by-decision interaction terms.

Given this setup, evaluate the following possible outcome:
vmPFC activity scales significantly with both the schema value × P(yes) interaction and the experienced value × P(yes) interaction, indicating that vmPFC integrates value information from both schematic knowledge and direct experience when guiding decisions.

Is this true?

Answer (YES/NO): YES